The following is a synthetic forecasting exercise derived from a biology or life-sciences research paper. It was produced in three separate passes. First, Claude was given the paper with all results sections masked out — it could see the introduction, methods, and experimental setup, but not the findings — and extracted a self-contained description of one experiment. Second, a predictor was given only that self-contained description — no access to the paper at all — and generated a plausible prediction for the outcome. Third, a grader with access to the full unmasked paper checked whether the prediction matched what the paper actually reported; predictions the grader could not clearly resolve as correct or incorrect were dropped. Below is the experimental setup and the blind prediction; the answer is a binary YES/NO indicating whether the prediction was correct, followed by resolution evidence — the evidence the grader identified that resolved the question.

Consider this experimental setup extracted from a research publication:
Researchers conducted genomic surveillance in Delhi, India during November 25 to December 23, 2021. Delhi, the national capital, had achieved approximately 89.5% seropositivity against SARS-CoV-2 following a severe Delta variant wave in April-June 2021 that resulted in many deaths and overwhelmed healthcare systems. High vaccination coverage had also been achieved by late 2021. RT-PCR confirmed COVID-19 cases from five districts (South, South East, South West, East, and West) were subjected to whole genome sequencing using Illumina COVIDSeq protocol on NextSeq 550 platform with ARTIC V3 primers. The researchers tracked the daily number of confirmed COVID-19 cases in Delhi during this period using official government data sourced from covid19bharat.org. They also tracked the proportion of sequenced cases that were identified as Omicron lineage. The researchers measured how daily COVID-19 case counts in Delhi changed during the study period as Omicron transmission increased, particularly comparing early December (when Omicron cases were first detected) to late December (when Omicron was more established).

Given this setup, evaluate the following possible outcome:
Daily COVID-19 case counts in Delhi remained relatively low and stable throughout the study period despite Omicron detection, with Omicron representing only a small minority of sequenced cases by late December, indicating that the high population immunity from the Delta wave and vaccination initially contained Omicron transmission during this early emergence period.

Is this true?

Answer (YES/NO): NO